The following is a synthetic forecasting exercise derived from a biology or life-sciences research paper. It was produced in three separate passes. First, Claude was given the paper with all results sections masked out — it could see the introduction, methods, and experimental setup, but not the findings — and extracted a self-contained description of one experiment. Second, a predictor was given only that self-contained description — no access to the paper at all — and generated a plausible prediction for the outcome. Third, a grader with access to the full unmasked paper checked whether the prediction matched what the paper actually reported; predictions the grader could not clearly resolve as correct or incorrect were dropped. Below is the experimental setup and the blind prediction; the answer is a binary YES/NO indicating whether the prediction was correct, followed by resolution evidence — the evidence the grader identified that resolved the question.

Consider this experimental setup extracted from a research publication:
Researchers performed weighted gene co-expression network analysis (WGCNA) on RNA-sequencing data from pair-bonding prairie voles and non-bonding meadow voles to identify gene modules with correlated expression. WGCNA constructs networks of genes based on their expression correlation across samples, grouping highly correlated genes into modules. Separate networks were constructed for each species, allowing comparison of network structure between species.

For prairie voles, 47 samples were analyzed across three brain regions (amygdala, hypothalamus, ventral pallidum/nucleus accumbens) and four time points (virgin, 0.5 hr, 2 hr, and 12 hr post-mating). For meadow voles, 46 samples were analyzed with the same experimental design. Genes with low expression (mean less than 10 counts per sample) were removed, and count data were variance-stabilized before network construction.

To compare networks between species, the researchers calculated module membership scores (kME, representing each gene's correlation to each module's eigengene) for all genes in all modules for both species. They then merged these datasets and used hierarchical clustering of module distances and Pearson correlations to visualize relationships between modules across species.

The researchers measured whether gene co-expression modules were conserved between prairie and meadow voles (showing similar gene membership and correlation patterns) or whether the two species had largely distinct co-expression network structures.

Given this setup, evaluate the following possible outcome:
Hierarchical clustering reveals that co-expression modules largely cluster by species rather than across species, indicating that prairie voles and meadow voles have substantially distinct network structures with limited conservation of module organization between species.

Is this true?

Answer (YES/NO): NO